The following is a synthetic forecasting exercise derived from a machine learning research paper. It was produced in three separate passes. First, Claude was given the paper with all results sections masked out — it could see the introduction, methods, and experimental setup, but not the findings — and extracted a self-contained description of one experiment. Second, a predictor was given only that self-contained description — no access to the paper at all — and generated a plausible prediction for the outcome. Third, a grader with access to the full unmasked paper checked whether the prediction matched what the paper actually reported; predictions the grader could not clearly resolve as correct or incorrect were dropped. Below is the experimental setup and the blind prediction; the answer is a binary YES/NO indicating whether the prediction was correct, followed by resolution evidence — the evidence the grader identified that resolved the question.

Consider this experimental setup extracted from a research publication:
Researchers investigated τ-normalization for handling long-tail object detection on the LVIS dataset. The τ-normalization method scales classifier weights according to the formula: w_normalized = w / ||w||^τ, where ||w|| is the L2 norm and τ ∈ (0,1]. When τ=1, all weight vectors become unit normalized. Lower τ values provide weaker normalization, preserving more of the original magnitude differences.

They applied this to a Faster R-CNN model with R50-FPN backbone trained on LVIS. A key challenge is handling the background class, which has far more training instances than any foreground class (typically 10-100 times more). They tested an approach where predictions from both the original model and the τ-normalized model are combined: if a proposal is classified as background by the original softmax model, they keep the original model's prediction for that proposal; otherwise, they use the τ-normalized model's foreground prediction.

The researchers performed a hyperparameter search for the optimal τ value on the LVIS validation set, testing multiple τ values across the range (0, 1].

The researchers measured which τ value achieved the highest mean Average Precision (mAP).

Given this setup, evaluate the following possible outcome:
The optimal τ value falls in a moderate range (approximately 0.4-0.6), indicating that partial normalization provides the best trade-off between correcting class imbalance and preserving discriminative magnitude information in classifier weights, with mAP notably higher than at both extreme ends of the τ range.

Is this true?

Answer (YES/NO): NO